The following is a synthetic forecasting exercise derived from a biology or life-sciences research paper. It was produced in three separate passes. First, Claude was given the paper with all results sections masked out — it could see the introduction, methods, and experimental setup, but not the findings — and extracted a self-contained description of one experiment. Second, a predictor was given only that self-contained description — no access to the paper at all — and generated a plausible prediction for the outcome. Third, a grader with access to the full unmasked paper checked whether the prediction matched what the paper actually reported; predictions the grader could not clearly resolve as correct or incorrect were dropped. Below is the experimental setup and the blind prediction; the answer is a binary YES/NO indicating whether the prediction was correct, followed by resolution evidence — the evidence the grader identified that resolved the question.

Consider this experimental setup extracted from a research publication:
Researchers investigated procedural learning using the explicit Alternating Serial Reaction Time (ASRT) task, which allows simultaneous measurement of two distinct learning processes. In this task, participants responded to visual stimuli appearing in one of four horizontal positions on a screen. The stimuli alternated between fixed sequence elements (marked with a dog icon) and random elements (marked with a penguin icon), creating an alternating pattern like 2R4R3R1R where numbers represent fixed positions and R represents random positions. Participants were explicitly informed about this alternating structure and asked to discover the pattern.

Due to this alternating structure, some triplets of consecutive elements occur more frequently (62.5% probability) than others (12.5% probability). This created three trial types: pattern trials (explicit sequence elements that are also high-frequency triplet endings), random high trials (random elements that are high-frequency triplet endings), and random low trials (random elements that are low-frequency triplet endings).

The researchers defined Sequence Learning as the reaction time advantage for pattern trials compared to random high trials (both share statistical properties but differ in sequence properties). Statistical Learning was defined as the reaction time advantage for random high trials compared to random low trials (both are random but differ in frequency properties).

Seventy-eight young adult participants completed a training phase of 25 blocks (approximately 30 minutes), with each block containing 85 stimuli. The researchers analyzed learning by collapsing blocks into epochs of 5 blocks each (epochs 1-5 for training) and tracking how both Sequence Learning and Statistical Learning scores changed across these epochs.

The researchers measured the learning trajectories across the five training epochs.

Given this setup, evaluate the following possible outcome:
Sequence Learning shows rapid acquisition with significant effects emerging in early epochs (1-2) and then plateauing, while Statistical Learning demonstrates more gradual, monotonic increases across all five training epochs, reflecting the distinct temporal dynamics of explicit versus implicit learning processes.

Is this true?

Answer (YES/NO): NO